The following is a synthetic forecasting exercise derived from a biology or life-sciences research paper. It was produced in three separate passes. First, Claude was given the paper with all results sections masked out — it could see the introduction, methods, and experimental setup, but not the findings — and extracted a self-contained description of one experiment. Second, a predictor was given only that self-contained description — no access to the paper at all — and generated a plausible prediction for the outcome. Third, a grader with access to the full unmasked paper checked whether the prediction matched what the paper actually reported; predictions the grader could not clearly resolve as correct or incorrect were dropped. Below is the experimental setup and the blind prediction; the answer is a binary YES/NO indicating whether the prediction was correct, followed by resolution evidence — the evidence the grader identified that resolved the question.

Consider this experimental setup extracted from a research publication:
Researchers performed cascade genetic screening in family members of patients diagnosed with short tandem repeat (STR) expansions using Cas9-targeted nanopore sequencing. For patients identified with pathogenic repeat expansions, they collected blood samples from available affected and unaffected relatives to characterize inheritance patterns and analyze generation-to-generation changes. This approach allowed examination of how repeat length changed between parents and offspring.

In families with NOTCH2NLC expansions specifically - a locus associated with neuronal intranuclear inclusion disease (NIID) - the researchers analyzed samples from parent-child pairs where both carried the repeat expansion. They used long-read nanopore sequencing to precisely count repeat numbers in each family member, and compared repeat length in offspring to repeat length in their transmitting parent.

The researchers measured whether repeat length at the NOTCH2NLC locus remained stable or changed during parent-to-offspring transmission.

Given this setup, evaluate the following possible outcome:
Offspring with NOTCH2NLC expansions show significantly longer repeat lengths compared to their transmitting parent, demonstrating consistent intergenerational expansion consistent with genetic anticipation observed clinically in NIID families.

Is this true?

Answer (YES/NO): NO